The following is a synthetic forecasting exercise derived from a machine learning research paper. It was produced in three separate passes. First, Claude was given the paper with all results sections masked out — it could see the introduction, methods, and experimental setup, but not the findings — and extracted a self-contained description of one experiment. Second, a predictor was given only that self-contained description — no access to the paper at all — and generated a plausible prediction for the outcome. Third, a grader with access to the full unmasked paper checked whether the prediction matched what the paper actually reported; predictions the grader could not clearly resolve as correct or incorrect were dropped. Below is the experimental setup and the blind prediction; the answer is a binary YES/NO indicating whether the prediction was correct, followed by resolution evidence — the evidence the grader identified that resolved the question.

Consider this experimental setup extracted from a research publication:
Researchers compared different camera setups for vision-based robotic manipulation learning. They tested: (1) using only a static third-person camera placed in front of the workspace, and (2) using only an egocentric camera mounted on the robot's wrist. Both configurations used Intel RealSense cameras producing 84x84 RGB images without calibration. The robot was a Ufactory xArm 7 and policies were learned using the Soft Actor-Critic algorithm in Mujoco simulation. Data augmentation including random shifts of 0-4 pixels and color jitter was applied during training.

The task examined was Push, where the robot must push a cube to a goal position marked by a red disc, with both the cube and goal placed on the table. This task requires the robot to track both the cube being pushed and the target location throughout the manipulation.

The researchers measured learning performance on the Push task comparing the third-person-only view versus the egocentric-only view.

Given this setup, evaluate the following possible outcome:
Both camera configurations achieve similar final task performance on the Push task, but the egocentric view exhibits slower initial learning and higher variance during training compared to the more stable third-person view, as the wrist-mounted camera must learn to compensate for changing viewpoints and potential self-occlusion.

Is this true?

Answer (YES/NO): NO